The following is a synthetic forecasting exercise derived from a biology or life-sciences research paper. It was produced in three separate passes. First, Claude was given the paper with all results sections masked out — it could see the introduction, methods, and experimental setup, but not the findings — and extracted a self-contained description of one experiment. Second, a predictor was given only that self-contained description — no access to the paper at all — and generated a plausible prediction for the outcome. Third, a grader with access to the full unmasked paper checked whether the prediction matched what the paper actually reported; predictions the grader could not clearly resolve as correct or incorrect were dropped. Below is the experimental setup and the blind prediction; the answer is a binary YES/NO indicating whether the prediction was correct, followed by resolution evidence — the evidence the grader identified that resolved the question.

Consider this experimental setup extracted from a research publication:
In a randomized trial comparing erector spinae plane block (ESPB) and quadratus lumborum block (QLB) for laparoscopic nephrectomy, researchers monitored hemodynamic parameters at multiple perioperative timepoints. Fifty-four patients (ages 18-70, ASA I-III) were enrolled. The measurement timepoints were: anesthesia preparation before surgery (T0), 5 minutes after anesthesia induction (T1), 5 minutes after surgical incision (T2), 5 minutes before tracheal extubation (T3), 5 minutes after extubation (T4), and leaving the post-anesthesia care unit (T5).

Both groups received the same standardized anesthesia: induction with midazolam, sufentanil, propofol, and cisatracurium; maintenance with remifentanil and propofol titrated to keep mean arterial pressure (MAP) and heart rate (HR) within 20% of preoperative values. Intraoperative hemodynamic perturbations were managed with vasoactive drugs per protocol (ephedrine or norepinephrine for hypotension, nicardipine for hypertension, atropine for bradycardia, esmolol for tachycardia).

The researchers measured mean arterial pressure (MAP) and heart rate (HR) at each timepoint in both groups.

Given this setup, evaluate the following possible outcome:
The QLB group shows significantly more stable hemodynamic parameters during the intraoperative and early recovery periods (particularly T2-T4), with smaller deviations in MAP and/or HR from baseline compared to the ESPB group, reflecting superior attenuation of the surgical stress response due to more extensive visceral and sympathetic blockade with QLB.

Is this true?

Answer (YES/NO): NO